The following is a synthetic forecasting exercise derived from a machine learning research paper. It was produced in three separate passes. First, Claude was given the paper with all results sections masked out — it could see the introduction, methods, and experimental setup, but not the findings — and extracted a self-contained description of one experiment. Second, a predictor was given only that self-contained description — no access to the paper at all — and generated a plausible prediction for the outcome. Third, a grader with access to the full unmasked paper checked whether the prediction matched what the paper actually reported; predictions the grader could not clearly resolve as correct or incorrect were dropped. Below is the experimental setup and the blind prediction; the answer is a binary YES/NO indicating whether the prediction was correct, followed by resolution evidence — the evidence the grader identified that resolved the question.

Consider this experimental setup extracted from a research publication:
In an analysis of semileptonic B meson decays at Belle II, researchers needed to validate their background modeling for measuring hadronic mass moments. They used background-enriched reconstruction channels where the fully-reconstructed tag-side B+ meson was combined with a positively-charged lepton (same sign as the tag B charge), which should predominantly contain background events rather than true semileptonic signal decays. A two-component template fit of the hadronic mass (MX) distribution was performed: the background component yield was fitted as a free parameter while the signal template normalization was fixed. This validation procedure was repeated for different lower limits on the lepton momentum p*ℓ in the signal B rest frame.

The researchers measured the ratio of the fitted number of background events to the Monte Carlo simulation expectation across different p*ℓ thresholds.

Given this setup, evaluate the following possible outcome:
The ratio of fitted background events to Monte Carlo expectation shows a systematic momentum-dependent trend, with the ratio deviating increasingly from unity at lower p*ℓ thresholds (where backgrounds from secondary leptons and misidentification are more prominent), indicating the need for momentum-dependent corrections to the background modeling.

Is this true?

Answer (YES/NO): NO